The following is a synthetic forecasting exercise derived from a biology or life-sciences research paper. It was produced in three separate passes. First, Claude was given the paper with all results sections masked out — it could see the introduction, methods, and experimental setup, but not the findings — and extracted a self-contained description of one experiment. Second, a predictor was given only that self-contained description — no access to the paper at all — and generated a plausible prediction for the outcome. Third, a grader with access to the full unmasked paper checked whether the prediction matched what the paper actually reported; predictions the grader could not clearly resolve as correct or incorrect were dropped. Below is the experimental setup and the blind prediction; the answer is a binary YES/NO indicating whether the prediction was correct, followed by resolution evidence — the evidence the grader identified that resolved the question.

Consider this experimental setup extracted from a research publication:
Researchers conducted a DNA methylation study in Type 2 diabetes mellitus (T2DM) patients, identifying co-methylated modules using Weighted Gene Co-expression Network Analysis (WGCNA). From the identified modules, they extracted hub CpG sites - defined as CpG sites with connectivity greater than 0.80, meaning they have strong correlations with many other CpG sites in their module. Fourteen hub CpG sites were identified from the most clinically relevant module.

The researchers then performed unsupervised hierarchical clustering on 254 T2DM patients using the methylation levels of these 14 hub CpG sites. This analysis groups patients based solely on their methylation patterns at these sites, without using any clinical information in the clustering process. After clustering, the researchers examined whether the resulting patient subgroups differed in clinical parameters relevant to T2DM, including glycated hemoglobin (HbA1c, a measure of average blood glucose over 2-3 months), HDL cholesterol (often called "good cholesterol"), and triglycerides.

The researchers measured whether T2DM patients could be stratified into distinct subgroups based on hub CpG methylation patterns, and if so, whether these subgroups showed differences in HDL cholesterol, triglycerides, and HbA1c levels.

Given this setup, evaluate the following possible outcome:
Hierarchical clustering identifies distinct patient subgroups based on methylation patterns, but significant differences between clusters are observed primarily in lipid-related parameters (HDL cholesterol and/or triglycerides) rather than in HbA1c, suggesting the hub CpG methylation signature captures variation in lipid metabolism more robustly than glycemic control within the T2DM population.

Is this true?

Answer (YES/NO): NO